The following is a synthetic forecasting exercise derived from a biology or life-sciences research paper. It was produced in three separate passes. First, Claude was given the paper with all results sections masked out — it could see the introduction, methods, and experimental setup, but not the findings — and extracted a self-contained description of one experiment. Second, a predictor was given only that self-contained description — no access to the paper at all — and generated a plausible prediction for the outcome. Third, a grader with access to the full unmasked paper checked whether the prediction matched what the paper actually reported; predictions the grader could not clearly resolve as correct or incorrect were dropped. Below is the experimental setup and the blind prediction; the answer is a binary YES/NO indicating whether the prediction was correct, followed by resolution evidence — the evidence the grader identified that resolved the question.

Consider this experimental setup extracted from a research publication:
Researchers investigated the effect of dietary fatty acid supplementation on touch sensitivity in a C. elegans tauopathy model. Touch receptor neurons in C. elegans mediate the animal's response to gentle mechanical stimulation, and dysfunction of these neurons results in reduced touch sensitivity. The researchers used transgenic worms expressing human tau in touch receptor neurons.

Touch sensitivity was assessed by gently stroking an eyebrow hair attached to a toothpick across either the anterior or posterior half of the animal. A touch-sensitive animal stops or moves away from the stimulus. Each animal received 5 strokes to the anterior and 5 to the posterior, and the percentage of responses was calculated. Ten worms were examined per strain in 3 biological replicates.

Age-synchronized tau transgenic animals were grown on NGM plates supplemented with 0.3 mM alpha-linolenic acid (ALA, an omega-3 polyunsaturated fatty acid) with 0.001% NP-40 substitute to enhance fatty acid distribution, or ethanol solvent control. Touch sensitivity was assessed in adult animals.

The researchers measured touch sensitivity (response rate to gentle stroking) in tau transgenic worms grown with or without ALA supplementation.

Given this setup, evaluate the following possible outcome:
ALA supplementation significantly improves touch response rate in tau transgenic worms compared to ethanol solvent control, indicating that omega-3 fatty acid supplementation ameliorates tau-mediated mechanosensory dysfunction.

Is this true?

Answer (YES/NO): YES